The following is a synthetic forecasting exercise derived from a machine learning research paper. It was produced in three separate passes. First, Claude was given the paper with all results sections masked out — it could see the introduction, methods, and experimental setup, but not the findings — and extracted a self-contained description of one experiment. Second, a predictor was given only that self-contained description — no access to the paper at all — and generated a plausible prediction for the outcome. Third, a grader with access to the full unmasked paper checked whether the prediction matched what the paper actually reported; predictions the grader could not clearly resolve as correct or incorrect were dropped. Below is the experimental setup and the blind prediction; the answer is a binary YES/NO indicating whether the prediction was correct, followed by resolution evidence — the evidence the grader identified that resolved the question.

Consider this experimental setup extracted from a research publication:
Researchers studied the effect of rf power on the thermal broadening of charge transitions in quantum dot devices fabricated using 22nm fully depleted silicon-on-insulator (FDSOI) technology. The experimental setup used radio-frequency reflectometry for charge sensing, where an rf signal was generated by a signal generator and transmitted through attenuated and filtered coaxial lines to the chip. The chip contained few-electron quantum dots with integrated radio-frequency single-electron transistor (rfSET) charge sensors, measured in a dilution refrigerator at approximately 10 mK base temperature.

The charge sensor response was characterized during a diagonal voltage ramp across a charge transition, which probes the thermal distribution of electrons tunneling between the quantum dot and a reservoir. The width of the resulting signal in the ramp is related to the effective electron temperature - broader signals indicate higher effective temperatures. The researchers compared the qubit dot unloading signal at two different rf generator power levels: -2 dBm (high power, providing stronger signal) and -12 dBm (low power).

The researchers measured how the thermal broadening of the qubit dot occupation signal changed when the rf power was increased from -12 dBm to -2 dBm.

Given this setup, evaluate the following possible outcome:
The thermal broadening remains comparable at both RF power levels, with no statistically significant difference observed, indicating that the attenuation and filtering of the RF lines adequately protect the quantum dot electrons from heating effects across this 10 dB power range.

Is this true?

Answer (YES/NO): NO